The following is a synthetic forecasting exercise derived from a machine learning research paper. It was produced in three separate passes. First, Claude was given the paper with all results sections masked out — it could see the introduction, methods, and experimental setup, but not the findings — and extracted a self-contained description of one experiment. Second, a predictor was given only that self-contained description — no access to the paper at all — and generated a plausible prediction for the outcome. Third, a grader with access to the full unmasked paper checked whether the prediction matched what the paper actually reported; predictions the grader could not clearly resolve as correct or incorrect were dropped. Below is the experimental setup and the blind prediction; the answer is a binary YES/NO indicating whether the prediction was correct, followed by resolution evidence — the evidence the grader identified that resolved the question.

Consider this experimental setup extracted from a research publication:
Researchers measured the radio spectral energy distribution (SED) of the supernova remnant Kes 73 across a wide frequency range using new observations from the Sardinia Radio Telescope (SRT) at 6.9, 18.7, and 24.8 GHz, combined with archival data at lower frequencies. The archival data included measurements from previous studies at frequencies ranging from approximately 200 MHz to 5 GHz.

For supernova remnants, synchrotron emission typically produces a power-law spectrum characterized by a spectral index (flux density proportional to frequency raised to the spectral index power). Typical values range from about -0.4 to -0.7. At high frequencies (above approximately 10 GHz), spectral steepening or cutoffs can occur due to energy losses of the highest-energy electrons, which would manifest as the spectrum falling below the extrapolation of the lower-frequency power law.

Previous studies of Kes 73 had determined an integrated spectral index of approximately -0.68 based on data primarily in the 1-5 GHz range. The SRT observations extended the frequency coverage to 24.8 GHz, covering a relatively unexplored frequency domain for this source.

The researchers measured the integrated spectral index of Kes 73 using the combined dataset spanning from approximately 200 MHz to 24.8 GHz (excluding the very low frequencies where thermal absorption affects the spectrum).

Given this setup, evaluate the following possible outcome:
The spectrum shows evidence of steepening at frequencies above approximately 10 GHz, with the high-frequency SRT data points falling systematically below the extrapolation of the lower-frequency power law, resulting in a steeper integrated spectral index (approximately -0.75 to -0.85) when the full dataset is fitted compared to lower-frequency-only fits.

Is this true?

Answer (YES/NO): NO